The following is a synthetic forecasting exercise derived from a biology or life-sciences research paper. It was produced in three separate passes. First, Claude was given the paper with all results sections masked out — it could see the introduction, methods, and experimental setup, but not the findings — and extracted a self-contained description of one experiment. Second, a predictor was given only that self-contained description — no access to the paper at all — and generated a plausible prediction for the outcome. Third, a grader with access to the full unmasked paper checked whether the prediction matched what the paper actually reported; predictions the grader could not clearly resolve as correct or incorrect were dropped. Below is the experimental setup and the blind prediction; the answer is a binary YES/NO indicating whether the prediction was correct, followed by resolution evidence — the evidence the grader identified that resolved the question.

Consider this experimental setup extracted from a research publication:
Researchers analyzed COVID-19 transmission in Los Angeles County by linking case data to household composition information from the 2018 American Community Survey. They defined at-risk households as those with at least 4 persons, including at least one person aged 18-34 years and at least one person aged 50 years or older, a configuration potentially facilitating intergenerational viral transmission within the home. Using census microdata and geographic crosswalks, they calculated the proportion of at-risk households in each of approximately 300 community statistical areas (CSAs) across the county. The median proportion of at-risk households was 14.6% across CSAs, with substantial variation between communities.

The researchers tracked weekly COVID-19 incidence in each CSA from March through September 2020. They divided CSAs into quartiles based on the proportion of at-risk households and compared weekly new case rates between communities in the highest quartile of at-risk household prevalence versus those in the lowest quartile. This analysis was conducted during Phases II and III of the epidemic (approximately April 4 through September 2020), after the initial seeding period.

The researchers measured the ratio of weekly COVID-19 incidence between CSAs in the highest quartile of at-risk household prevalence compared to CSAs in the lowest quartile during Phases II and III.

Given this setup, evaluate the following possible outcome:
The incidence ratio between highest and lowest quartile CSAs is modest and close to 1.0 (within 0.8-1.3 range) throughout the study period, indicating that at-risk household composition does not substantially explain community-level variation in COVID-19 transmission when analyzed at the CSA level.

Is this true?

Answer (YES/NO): NO